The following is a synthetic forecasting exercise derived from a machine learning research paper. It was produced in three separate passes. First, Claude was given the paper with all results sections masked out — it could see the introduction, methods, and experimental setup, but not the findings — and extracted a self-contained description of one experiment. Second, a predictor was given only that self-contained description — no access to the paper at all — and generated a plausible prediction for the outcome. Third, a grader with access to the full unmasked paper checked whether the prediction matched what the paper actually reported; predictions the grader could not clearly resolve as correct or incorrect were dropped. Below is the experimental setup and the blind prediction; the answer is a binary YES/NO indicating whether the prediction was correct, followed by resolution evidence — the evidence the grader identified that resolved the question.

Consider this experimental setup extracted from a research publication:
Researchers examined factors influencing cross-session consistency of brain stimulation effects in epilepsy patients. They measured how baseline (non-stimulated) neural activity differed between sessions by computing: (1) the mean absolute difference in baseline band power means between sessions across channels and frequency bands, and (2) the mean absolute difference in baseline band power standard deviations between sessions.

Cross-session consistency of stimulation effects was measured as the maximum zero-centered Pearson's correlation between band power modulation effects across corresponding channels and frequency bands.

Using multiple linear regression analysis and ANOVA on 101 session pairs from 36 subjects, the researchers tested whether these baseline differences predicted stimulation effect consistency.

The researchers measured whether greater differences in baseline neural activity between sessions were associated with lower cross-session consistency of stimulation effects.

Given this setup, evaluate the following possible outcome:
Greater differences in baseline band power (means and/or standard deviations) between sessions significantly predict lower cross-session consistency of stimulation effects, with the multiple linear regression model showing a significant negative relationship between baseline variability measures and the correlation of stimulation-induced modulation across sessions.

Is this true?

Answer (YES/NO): YES